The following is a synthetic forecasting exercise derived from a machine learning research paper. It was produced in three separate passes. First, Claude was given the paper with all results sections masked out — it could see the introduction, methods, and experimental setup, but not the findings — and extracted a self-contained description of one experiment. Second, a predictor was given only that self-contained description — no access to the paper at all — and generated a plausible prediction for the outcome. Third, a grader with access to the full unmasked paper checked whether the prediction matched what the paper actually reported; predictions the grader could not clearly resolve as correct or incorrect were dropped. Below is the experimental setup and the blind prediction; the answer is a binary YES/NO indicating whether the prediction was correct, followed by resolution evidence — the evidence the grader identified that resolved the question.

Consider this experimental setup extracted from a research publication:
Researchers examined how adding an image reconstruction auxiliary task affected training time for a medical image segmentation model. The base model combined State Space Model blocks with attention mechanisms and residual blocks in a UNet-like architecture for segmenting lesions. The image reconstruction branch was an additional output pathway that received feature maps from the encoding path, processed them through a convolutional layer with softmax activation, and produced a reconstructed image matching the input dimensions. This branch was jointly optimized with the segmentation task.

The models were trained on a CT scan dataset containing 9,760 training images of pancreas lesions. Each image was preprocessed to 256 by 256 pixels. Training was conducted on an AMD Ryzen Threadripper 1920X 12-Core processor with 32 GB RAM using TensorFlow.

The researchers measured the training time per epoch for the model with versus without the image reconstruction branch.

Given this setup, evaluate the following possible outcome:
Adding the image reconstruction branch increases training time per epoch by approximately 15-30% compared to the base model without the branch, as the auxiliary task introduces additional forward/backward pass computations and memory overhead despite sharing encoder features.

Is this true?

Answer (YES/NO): YES